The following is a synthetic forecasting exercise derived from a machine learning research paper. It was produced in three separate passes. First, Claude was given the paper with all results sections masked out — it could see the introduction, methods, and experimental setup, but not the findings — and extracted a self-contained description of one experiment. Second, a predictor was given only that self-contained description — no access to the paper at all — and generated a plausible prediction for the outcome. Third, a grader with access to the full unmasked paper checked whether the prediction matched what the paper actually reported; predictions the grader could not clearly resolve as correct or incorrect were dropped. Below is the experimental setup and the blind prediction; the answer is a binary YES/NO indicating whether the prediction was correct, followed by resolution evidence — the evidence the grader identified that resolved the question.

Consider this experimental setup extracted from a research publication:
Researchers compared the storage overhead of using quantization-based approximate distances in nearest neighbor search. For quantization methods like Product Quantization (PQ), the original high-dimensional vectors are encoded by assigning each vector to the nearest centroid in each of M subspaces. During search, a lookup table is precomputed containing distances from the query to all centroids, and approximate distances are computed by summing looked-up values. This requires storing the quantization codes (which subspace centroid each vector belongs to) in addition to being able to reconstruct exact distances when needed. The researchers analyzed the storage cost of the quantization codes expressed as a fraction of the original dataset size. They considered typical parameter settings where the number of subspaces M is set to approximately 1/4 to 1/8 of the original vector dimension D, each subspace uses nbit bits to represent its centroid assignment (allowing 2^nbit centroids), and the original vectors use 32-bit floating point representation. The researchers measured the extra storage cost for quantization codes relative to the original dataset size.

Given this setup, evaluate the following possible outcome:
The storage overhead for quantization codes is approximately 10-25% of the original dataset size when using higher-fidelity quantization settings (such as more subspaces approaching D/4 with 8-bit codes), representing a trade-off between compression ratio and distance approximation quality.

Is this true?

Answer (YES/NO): NO